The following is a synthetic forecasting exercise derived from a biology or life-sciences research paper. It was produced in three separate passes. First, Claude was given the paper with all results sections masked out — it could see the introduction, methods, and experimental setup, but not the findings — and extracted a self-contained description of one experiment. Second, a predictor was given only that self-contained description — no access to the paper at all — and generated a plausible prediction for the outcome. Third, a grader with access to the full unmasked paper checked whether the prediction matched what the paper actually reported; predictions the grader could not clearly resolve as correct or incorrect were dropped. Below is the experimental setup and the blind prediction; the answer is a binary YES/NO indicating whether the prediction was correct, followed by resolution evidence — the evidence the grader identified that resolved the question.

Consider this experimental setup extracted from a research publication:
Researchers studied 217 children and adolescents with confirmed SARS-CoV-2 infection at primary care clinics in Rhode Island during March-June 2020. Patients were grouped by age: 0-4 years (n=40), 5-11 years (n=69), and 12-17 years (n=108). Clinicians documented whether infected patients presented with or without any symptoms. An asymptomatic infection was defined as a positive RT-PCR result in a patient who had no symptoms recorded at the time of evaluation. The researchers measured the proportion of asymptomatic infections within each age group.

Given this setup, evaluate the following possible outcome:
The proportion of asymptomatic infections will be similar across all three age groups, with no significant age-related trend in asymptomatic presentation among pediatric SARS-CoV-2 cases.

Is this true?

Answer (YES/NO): YES